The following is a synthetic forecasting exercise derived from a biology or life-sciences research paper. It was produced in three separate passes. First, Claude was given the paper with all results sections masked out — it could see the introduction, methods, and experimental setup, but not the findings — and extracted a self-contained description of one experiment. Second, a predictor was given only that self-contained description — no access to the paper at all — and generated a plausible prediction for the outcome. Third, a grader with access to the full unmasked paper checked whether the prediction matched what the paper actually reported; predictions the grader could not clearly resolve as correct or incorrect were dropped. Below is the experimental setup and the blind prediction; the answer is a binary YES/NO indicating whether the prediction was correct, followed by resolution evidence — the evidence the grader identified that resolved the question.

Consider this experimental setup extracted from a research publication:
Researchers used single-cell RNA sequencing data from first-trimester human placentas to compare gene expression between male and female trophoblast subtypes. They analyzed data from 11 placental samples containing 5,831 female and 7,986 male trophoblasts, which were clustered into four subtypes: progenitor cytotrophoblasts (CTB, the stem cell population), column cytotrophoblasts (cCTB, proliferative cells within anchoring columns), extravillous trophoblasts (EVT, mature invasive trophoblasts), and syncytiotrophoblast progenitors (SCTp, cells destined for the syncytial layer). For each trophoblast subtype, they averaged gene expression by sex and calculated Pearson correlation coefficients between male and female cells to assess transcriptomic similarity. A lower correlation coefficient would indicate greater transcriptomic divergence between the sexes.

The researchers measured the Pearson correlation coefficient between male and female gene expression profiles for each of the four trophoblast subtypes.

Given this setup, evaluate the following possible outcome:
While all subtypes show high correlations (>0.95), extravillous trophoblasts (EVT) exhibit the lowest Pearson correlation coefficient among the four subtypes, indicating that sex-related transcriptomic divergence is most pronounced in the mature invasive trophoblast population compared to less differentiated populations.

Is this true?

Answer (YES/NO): NO